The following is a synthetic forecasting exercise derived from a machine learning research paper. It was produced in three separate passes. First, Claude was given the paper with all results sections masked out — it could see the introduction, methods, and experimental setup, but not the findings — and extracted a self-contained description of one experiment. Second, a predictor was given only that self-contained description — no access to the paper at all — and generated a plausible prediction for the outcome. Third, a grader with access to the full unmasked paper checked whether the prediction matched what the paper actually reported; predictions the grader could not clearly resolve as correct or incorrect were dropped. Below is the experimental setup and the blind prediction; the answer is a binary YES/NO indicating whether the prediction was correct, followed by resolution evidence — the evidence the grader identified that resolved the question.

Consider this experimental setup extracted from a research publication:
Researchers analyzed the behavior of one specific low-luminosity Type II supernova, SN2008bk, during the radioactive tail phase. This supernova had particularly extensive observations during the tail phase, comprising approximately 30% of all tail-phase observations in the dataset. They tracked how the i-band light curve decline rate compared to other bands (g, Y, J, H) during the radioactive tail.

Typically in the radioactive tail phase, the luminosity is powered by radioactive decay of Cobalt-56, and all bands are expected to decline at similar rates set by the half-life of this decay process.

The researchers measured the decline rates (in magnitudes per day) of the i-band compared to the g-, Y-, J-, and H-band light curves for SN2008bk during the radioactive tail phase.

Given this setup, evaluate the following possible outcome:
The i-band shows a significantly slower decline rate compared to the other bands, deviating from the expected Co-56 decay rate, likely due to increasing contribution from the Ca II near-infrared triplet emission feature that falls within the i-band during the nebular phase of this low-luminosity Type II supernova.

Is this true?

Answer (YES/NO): NO